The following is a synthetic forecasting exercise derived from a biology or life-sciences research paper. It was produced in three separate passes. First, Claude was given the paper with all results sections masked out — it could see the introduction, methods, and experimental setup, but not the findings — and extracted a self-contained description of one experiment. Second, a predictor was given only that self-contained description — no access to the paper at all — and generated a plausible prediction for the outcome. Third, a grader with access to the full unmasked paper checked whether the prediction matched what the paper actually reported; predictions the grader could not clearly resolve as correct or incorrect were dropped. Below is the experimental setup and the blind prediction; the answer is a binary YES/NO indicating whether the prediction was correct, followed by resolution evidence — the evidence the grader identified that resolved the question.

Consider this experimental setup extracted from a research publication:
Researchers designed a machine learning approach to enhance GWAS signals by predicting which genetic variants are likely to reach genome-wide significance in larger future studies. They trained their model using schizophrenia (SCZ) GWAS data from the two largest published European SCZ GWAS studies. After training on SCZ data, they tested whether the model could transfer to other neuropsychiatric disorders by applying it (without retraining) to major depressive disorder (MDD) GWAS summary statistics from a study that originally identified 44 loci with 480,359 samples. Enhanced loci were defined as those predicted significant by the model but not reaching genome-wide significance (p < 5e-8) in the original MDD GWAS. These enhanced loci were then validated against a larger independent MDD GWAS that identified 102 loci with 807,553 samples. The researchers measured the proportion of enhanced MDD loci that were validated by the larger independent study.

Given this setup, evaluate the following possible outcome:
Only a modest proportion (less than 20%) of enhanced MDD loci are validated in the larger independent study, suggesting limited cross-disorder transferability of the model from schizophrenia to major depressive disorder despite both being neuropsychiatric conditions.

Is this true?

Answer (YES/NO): NO